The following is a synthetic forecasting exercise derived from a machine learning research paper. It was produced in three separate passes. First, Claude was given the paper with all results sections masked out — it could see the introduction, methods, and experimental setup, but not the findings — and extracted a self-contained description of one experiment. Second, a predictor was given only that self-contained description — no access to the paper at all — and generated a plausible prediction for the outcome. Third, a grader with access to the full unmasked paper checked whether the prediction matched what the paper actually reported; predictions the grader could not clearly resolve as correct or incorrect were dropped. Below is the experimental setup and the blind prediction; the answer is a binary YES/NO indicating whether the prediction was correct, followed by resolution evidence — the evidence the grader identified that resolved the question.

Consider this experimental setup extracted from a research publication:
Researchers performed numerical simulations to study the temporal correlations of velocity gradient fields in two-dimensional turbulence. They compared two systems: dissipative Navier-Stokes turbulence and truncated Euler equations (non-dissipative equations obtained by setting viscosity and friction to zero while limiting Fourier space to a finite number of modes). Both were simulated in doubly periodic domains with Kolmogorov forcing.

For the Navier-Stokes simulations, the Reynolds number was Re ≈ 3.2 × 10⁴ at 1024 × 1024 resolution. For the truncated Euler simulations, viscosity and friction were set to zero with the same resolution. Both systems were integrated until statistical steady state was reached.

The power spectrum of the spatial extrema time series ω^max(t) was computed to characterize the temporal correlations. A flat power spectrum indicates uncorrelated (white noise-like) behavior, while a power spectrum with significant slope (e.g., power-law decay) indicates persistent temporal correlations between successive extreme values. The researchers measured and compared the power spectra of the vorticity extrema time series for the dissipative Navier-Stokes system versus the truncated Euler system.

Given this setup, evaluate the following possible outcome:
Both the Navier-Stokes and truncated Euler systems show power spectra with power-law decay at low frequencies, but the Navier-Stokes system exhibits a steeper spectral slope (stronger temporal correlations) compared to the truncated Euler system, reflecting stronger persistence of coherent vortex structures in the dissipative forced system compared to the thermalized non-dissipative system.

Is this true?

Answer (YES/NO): NO